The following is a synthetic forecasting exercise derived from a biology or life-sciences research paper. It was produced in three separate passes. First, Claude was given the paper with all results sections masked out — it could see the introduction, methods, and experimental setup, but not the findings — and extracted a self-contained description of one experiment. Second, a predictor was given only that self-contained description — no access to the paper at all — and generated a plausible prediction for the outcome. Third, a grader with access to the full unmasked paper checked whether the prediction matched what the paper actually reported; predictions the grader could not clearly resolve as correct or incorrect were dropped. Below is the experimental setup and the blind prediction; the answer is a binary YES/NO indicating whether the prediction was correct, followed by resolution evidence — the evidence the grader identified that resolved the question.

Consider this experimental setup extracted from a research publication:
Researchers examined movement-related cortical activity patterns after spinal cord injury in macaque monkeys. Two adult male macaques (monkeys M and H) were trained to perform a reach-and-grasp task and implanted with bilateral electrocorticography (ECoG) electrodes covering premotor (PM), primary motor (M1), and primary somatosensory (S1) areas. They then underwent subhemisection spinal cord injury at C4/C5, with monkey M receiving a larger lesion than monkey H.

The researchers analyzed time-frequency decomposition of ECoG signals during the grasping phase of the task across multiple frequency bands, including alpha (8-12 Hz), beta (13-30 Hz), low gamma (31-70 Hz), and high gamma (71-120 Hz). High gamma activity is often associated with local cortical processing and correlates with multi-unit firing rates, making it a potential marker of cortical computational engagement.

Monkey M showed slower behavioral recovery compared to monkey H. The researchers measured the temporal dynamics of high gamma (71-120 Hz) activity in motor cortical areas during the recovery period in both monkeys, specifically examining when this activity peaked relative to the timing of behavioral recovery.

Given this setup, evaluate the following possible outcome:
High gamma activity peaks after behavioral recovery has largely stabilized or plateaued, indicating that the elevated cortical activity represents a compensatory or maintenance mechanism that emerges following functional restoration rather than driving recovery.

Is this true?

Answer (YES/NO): NO